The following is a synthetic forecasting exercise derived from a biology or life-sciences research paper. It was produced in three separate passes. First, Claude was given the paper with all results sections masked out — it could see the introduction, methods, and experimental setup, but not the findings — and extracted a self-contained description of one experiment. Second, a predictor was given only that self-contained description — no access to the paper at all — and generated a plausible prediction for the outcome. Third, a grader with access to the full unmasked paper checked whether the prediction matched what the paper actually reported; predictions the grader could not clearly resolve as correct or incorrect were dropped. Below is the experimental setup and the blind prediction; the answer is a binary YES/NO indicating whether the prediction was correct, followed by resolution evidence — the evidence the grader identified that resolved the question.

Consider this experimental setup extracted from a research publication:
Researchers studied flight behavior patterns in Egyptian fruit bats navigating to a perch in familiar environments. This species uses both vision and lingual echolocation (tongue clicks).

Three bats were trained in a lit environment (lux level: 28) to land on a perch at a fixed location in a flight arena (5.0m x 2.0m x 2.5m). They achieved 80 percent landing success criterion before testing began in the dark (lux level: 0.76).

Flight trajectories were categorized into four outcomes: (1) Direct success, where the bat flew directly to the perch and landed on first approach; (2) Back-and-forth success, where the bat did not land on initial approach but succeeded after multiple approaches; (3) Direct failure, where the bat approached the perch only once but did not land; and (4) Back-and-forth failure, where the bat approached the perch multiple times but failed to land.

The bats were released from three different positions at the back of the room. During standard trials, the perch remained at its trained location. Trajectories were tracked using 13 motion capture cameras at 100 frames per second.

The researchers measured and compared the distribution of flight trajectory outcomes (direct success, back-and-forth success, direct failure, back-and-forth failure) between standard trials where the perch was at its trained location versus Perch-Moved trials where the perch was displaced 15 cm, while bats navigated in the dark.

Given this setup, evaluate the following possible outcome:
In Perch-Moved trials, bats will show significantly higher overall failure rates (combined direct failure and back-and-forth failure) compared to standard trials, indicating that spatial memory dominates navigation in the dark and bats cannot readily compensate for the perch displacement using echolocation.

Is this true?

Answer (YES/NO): YES